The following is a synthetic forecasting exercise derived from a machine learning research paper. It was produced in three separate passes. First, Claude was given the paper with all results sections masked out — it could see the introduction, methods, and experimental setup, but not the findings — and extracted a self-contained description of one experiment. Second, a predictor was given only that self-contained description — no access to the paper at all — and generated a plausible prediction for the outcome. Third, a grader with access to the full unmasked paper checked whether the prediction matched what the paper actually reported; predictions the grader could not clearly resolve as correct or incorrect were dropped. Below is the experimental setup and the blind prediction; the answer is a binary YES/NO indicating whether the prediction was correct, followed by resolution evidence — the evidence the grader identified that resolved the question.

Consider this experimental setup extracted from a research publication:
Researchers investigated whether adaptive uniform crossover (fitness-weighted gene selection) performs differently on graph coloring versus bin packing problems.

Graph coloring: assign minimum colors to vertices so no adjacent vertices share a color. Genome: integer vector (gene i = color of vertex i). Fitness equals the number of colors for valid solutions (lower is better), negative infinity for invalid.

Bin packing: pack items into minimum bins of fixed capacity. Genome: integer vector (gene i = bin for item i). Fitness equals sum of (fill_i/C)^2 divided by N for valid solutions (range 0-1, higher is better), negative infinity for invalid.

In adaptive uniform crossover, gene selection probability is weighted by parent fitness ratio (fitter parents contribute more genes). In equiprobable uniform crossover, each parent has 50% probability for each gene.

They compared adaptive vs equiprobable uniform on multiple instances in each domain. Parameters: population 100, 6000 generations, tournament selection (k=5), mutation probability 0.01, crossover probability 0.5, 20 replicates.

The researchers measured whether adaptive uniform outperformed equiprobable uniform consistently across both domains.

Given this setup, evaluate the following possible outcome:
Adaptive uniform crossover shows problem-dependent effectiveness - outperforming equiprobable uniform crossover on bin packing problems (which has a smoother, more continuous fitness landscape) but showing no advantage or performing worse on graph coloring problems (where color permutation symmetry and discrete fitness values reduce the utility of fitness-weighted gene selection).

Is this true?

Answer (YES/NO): NO